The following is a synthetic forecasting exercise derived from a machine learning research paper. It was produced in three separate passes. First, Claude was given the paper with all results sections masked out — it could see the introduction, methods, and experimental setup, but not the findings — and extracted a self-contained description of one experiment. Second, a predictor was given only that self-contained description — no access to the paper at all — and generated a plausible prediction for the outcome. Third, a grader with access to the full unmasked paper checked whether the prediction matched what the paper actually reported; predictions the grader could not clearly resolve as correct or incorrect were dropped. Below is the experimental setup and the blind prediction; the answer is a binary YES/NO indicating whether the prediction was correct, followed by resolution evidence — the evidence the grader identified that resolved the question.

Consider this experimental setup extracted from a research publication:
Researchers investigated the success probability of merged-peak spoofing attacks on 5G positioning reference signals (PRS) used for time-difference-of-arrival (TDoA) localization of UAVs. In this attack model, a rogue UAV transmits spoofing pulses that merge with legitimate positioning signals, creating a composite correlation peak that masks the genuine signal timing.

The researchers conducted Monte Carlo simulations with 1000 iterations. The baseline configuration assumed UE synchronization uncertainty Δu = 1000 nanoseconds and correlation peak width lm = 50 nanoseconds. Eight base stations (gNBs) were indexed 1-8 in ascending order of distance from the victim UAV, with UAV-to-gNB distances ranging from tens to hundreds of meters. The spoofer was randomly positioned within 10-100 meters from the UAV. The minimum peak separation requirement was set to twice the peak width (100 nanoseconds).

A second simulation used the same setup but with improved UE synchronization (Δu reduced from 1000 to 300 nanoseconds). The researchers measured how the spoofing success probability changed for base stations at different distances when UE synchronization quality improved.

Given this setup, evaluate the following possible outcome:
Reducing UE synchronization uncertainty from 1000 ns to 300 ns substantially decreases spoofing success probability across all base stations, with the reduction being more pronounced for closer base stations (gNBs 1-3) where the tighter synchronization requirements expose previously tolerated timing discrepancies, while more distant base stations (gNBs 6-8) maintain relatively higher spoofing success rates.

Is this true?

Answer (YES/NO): NO